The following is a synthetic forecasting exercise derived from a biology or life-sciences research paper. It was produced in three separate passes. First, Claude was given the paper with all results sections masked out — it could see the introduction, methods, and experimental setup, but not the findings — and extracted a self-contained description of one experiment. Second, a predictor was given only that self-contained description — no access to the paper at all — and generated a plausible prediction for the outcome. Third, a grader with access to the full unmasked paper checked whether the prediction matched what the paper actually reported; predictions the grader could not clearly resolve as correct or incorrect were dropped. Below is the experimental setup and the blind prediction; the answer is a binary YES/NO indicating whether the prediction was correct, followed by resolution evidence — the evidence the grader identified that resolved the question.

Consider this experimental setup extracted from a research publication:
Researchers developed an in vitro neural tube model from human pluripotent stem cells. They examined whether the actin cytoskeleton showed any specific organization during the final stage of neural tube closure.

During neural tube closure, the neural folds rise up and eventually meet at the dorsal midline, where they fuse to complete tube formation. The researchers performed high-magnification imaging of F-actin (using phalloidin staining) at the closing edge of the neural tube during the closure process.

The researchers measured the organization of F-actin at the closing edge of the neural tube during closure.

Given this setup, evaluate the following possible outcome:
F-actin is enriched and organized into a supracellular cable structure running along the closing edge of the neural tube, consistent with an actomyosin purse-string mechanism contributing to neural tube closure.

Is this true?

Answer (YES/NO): YES